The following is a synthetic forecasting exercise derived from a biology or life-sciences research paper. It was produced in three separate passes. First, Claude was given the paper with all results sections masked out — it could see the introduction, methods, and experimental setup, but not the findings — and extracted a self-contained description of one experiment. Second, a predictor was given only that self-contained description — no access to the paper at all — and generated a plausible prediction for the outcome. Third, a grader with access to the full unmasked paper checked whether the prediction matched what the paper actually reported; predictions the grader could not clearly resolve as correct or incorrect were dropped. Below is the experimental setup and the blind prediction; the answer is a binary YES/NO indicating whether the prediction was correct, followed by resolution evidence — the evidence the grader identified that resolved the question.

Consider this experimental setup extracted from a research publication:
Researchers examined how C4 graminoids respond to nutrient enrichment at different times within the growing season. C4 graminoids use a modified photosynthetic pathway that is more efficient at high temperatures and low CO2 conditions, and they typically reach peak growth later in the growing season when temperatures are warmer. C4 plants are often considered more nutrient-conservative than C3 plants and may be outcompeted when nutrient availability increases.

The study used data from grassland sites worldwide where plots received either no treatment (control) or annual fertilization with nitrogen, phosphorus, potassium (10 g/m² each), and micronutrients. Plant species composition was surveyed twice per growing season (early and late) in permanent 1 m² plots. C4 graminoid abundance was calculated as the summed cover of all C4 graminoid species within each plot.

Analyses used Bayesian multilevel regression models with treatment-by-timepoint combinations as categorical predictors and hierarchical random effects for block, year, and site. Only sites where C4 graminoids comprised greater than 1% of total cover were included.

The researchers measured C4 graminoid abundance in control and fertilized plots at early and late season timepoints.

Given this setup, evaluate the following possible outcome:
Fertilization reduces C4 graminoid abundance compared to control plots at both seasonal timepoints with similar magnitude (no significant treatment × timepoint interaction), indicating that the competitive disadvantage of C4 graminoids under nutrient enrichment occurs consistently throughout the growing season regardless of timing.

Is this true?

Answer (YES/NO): NO